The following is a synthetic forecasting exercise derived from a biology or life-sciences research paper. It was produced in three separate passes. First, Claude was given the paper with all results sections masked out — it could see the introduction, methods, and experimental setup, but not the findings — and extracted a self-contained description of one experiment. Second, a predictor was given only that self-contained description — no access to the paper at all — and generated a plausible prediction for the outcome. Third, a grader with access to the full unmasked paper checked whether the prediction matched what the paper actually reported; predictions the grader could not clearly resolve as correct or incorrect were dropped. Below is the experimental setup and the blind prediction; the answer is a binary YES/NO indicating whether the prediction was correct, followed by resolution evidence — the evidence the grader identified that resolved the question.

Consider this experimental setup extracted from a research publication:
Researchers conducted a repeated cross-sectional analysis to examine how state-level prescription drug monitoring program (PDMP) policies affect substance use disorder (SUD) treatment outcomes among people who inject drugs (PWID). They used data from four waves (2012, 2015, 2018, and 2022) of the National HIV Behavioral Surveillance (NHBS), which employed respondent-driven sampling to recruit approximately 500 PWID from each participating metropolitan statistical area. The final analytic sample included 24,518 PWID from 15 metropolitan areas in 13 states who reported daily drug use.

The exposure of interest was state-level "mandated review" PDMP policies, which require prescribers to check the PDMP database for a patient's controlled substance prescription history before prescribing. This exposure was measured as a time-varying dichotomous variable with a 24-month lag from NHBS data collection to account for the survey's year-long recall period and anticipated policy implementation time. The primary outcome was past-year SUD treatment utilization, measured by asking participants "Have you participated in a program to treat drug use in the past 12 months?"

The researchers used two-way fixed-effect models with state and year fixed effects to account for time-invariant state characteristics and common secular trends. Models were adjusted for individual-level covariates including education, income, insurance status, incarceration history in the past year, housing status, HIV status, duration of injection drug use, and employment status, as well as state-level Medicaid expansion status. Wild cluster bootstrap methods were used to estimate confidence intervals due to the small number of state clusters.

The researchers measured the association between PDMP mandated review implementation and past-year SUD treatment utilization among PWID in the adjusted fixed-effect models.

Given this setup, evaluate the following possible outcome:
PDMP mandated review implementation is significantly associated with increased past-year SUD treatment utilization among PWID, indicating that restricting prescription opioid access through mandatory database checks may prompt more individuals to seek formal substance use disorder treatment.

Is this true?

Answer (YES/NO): NO